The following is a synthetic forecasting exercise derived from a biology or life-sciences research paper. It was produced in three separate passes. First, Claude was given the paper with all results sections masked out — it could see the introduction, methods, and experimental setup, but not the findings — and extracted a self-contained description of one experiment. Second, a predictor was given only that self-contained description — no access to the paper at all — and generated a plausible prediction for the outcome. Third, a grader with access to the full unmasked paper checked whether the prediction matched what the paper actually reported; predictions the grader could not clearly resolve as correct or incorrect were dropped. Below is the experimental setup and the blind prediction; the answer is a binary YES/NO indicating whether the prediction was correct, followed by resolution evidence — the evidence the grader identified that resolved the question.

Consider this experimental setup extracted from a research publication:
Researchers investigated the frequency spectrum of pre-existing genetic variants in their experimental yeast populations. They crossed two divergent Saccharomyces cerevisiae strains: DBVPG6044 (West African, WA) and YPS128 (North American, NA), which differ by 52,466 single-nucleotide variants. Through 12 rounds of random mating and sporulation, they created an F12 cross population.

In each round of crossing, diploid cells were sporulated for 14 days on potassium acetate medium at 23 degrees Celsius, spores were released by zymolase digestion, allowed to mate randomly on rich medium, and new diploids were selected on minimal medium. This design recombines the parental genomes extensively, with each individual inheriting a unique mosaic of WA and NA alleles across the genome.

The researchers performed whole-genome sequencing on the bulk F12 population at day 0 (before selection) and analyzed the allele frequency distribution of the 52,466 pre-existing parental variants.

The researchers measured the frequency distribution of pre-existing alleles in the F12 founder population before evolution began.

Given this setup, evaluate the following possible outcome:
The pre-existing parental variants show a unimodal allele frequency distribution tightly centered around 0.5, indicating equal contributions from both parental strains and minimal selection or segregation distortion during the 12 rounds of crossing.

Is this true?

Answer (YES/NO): YES